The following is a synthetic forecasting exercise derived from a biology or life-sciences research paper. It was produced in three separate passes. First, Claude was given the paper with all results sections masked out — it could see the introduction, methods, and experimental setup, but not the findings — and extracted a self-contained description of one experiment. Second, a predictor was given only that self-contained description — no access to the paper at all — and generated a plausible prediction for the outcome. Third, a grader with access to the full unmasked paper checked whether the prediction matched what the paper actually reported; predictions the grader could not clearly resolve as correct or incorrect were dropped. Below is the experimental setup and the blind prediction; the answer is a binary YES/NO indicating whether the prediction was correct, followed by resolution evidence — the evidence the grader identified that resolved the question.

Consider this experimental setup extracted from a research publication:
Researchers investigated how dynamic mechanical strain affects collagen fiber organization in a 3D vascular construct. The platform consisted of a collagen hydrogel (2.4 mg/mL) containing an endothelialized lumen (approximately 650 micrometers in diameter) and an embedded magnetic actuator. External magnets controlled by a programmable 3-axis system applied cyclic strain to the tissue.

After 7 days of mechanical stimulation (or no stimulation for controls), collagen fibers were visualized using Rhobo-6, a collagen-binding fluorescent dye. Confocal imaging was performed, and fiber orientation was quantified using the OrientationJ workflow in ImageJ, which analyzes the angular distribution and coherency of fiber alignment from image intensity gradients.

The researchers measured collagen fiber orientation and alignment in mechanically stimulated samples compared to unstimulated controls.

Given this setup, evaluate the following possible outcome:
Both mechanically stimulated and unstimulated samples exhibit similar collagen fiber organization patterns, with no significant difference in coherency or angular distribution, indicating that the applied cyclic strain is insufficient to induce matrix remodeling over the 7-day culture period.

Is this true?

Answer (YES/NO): YES